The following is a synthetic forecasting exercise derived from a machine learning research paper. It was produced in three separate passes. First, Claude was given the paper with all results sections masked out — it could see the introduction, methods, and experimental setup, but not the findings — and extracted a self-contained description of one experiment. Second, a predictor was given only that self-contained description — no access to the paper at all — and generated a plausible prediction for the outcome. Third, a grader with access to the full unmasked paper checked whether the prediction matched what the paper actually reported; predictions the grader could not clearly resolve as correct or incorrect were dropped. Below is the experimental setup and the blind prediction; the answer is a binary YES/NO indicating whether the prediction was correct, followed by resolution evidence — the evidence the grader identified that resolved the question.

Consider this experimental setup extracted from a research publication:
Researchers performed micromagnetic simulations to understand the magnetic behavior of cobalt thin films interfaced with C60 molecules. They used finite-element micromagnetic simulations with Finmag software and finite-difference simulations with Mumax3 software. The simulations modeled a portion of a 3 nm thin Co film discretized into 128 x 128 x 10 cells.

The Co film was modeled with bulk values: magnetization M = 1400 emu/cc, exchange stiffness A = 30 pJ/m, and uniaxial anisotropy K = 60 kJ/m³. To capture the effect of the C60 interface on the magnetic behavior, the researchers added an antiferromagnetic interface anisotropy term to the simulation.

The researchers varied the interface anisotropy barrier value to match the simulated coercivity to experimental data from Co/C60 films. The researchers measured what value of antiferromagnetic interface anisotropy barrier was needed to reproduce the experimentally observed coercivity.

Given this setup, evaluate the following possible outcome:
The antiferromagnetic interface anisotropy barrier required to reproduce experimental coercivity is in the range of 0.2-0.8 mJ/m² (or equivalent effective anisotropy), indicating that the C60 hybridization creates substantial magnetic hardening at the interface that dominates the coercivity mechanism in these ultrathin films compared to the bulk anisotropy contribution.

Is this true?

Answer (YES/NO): NO